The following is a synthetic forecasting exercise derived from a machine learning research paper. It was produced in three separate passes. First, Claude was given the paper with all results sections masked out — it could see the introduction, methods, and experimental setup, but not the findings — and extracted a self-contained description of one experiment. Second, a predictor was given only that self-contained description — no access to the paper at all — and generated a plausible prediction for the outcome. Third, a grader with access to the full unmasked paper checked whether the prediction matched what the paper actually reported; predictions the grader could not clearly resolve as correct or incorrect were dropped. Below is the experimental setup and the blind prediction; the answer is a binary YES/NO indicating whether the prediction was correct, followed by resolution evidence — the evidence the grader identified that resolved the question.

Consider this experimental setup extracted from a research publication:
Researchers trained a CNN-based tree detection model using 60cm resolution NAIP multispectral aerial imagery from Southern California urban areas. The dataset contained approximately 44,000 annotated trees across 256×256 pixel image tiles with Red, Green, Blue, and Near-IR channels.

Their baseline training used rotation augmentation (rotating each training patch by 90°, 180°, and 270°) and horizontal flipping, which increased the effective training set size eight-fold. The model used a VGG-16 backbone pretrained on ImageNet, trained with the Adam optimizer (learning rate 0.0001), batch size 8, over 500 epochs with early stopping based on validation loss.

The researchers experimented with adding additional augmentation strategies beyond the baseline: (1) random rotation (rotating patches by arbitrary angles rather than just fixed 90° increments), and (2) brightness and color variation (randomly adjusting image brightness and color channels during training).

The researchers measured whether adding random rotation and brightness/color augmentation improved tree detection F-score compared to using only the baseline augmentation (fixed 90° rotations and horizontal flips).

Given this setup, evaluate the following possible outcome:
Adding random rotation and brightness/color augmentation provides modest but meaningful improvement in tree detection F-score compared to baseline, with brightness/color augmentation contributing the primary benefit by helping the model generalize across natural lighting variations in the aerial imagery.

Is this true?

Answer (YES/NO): NO